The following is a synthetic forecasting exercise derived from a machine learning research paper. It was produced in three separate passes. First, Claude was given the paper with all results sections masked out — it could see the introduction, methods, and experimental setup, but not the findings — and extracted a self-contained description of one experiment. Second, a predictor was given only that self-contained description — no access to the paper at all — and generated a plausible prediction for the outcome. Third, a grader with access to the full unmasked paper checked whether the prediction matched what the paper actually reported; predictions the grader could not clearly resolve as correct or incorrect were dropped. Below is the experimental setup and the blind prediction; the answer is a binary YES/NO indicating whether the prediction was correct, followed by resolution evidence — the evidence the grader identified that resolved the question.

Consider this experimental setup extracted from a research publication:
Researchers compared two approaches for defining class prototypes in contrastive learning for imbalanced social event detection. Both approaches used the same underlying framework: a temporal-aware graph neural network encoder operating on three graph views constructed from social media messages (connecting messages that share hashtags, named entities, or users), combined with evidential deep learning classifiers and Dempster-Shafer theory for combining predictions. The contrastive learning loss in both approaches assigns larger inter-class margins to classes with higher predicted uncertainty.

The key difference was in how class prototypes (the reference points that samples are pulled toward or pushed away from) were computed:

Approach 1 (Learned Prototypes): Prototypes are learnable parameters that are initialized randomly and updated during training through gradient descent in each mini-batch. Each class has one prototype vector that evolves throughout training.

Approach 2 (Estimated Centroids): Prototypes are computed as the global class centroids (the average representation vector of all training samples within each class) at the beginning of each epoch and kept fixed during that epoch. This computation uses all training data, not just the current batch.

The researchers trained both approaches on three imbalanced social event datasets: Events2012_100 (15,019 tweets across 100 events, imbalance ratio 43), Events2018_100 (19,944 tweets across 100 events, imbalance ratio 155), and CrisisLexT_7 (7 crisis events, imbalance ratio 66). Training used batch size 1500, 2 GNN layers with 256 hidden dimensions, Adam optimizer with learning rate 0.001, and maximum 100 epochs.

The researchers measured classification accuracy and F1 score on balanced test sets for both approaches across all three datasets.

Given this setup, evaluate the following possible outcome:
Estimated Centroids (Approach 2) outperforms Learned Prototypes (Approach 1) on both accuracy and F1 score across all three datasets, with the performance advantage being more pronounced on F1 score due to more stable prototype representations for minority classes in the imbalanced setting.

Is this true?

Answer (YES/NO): NO